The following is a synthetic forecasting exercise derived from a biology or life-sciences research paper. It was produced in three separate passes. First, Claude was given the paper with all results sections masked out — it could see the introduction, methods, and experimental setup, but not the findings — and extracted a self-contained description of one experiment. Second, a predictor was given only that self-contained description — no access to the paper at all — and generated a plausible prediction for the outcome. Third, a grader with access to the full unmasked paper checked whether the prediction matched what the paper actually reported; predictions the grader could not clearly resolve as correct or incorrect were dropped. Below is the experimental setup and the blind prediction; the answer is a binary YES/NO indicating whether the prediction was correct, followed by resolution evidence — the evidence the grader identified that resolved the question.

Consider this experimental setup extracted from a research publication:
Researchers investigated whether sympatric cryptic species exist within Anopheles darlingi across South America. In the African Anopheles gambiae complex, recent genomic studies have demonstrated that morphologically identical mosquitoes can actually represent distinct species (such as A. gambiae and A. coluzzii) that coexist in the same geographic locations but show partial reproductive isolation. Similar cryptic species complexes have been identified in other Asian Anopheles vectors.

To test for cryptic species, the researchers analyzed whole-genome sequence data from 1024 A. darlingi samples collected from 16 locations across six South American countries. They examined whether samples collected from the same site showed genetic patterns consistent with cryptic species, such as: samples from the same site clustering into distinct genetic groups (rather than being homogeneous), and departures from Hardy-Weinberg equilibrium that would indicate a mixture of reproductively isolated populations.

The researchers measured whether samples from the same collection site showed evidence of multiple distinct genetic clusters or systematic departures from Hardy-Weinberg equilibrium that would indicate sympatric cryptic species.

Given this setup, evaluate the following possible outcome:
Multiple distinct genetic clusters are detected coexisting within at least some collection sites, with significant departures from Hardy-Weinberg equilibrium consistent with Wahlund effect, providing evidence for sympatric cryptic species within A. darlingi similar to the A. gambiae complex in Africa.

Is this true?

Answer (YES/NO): NO